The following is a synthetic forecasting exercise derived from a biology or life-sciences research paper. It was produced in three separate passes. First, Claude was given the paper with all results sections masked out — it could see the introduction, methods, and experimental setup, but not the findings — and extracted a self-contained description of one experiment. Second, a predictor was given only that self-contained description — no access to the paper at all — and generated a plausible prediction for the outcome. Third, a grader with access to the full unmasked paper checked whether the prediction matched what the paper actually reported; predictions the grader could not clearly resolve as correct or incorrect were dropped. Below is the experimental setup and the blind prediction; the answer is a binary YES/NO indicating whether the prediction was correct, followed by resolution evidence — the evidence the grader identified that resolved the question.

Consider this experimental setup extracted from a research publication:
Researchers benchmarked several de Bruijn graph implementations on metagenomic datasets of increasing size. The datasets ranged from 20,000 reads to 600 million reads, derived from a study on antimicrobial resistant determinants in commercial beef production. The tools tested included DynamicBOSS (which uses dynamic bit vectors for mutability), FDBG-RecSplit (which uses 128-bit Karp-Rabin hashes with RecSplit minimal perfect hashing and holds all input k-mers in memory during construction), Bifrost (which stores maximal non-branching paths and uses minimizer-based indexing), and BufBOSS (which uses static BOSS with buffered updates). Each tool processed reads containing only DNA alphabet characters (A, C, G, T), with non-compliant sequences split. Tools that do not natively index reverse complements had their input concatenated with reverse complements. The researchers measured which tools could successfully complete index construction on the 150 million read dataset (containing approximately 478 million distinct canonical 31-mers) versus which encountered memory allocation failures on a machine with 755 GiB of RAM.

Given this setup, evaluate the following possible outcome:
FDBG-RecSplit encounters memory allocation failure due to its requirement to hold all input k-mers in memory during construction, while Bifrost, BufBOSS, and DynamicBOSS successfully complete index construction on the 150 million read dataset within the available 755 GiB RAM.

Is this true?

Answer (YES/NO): YES